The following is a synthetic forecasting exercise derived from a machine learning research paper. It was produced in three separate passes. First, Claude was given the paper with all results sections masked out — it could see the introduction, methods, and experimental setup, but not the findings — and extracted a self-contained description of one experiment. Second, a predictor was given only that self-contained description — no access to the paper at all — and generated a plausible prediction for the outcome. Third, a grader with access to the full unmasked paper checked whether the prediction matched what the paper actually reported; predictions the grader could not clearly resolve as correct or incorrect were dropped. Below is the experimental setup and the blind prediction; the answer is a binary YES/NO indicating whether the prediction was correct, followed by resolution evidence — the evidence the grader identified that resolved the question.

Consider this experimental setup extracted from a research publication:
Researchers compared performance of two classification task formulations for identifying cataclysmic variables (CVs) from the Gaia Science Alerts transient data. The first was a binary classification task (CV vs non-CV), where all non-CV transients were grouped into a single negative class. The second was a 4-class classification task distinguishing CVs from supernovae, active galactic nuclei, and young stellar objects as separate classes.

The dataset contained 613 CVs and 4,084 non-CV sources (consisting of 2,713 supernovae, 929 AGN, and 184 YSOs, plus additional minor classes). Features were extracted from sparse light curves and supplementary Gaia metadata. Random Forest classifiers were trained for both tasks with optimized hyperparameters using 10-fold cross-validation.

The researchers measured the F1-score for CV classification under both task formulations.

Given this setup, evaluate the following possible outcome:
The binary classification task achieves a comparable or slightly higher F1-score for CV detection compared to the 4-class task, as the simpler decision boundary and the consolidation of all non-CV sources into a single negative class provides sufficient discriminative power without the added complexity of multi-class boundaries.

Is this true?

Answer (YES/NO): NO